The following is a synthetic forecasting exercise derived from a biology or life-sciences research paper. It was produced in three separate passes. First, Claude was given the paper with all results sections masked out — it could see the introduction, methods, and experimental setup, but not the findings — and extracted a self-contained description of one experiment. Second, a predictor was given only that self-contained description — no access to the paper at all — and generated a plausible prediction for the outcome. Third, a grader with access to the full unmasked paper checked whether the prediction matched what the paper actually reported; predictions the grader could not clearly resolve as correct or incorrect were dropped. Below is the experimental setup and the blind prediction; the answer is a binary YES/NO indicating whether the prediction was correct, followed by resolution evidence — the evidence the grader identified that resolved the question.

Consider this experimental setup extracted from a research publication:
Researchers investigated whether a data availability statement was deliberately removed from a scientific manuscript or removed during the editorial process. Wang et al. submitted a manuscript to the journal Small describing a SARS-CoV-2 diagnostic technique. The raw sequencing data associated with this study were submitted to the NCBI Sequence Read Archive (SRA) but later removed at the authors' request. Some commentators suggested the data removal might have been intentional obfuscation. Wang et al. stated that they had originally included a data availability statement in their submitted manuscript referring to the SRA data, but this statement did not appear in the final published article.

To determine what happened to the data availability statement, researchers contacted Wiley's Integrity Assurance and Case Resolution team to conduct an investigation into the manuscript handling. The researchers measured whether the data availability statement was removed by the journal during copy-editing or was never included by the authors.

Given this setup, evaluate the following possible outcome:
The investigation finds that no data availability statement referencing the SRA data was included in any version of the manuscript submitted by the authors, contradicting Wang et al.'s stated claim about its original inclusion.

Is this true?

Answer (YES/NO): NO